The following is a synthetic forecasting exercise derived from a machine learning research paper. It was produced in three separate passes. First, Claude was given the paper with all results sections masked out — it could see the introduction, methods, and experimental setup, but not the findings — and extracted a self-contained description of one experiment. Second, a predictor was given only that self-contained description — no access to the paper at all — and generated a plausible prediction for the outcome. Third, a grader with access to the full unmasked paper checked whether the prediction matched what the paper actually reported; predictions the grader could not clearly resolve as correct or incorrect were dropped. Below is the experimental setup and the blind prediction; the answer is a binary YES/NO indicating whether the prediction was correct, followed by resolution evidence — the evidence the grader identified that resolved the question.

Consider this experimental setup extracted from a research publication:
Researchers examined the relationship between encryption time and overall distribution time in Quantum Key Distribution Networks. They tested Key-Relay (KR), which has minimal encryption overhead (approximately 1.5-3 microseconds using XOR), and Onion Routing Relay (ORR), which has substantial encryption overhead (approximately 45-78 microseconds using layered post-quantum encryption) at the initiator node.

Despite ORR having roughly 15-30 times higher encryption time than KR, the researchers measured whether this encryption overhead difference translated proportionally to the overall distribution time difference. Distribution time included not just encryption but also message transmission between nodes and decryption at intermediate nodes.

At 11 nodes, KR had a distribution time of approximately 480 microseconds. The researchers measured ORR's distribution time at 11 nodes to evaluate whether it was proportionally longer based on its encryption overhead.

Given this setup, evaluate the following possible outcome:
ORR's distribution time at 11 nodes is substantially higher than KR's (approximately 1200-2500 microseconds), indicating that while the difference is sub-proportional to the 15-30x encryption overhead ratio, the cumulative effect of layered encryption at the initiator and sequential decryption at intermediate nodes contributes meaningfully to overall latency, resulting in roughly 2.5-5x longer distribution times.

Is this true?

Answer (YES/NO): NO